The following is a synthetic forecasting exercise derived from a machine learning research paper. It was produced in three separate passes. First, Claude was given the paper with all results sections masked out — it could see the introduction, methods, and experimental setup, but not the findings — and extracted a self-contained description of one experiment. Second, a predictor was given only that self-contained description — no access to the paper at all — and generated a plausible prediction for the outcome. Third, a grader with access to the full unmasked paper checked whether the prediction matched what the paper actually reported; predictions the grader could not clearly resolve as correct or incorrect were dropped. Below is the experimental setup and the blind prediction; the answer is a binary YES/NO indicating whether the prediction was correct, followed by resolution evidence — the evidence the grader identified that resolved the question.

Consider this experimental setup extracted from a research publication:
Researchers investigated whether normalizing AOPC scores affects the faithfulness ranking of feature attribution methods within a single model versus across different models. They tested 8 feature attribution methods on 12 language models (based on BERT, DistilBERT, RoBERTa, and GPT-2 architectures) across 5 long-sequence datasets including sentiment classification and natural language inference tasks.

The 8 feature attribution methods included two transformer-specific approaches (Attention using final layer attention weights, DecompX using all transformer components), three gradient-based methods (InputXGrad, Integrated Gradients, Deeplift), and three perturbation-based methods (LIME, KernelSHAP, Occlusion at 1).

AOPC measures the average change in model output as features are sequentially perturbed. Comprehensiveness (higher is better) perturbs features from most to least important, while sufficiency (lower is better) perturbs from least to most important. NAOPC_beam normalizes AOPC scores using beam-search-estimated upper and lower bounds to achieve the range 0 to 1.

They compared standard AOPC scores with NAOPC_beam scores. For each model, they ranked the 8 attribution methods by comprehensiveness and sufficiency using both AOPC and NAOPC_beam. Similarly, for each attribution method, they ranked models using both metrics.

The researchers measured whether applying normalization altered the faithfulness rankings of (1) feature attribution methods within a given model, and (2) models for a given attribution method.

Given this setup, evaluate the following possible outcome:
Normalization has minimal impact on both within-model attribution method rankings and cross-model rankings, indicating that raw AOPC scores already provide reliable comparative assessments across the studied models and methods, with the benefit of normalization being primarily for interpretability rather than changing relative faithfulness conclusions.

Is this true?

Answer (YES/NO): NO